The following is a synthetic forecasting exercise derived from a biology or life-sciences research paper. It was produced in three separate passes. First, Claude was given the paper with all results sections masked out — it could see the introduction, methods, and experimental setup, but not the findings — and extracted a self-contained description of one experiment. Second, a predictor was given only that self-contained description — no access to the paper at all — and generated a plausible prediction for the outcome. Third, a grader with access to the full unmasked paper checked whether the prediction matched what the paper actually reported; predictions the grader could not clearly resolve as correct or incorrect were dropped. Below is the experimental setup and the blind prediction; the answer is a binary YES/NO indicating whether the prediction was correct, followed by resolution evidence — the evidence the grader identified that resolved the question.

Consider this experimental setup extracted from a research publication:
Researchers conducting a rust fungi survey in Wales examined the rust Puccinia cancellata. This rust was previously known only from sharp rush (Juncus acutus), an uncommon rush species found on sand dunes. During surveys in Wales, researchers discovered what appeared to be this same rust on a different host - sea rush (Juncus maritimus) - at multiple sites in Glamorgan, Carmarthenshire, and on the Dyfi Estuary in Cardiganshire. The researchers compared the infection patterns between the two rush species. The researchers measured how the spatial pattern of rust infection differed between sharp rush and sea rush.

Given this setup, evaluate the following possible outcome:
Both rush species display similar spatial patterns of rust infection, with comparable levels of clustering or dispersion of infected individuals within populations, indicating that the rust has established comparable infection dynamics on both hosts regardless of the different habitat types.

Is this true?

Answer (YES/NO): NO